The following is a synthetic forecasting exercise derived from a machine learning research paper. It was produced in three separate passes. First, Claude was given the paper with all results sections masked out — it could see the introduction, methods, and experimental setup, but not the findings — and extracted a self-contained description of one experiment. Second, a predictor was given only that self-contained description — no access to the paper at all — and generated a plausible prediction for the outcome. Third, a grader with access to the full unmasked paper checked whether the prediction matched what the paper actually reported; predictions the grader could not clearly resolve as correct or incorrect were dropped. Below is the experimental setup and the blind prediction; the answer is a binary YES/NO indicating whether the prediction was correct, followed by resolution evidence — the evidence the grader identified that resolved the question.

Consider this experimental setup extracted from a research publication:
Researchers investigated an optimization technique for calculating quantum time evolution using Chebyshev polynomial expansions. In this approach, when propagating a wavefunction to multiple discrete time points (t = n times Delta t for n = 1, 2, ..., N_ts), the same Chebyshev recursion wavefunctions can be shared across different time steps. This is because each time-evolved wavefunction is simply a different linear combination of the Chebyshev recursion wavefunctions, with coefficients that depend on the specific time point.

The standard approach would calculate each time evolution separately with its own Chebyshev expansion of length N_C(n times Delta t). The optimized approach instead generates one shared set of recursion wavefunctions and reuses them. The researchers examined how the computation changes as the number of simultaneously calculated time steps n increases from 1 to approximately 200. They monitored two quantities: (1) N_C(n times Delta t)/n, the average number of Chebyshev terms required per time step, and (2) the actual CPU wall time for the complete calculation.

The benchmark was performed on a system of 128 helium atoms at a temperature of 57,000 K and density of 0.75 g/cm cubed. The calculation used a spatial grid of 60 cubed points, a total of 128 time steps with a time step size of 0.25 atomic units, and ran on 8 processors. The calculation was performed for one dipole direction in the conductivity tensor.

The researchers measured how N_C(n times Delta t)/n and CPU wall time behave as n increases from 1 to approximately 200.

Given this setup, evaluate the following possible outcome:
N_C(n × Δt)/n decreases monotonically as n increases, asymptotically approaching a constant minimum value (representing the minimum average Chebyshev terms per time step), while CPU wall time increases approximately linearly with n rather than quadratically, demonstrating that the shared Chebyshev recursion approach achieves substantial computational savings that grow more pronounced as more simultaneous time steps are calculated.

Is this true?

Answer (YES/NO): NO